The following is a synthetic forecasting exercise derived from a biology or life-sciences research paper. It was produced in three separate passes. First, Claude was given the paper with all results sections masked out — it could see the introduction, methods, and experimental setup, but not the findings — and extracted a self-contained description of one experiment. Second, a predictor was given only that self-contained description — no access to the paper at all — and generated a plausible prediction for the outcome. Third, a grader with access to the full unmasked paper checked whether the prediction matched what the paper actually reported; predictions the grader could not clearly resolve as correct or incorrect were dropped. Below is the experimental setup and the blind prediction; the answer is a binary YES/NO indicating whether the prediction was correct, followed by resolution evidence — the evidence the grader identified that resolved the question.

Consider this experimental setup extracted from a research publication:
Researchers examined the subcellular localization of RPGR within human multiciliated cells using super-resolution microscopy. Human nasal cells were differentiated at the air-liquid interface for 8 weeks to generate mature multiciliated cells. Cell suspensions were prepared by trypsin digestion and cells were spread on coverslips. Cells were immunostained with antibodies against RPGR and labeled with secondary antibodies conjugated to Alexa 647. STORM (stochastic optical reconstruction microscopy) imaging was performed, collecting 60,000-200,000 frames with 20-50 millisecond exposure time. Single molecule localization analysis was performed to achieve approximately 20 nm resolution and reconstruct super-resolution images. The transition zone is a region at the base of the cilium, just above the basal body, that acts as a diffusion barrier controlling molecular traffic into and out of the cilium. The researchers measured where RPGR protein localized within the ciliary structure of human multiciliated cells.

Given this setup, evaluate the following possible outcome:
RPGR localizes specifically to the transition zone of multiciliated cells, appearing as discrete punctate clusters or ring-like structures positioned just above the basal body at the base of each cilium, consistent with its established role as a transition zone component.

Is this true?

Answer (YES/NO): NO